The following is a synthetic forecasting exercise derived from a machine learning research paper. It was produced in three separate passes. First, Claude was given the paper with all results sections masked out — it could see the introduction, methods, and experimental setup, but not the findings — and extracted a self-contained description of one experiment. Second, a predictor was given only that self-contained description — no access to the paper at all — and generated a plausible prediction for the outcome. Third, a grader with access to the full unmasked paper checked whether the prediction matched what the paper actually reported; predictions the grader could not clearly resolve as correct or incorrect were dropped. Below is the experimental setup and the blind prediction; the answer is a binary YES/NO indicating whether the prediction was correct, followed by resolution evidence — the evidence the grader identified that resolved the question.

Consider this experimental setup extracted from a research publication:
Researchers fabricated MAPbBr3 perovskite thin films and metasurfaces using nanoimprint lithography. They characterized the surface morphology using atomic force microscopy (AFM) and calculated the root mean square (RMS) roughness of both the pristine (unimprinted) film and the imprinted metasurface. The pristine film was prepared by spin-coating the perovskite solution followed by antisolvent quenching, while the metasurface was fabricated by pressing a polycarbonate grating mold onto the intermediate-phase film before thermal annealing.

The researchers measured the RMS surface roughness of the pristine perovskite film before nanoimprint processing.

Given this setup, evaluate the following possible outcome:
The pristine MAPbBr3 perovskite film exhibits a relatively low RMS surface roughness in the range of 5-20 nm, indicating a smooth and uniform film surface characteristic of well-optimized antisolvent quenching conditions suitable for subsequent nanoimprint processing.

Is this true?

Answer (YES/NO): YES